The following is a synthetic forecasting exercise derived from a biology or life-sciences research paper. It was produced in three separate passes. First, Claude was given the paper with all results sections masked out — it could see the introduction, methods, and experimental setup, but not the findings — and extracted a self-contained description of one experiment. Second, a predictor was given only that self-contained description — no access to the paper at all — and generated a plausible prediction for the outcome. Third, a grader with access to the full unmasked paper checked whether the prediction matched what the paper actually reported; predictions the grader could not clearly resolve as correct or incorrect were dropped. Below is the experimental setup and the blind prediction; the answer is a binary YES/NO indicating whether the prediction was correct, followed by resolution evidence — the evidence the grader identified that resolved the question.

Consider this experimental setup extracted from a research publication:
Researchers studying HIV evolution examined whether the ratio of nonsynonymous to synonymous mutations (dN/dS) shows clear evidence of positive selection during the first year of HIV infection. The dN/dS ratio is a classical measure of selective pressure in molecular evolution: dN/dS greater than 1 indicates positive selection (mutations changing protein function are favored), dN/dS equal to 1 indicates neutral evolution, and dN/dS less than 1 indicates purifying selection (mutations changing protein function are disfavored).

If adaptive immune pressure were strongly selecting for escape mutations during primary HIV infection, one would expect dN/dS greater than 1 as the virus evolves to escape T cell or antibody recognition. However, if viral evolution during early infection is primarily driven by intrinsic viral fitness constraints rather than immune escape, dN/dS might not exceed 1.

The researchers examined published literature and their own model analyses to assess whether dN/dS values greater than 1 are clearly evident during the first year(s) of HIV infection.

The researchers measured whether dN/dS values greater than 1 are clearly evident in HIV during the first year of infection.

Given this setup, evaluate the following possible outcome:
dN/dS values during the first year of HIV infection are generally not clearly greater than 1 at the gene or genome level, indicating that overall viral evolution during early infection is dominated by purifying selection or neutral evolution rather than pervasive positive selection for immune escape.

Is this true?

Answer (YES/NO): YES